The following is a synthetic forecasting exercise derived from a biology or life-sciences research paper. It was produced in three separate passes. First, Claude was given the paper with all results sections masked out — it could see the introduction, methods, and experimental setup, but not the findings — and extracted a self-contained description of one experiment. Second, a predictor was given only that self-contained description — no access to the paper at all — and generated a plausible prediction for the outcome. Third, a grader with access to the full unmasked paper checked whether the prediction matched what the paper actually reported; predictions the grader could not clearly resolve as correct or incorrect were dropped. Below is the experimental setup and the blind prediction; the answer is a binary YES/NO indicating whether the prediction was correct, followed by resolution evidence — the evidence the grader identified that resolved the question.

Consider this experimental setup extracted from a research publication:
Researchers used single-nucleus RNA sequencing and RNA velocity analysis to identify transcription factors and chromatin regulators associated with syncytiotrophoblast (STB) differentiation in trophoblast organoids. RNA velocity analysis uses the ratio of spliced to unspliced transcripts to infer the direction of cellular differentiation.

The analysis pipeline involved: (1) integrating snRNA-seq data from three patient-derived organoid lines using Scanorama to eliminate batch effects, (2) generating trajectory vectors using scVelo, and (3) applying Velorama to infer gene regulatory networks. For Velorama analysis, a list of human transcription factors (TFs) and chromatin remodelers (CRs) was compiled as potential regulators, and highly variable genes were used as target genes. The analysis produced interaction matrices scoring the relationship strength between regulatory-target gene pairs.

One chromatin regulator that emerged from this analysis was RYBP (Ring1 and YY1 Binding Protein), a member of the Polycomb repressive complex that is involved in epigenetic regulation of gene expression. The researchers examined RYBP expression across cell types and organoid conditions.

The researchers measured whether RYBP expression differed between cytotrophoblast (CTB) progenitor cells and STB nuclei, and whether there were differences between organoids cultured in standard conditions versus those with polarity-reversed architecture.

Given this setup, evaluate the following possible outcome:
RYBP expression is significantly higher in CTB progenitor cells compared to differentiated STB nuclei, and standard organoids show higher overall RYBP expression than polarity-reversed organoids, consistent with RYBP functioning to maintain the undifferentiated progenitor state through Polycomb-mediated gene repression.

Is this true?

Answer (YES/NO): NO